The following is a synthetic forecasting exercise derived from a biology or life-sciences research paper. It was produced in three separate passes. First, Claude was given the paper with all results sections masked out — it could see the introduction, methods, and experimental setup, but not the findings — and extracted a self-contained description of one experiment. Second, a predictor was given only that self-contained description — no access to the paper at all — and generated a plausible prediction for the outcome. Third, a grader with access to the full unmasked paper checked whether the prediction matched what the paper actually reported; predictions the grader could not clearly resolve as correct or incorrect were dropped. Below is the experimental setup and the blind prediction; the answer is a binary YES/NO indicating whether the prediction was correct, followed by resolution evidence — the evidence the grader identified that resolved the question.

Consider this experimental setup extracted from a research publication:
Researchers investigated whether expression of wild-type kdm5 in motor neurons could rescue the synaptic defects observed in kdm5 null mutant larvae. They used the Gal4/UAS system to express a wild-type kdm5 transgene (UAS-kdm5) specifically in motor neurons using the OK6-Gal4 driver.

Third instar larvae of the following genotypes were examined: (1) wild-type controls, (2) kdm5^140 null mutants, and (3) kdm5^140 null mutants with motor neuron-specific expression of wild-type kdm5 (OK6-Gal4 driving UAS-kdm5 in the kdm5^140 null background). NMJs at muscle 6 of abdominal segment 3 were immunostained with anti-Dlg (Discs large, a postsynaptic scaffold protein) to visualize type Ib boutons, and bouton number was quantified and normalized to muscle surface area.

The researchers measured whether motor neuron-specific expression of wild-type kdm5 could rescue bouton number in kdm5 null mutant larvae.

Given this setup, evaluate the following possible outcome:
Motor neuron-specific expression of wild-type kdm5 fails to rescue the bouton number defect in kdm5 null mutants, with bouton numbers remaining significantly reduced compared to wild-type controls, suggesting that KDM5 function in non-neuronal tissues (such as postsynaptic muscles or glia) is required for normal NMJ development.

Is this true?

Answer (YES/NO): NO